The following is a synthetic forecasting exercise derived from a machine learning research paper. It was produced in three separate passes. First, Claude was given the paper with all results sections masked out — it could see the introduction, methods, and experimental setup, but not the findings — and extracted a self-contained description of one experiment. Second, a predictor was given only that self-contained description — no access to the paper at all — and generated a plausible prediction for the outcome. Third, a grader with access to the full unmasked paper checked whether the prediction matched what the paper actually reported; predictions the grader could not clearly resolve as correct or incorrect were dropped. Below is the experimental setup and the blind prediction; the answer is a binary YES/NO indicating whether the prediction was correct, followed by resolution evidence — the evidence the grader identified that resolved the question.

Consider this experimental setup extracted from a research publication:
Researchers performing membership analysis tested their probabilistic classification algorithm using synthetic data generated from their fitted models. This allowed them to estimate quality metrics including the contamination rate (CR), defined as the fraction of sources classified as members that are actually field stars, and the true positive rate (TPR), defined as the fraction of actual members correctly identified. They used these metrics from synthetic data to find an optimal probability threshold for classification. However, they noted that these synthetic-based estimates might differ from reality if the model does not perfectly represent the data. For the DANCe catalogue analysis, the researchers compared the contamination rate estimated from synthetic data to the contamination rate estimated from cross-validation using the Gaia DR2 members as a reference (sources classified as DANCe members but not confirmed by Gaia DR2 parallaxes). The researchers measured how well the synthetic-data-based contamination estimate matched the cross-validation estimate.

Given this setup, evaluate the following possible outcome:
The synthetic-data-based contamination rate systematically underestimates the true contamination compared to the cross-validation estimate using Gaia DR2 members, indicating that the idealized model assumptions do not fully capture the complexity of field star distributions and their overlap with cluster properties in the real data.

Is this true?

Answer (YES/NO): YES